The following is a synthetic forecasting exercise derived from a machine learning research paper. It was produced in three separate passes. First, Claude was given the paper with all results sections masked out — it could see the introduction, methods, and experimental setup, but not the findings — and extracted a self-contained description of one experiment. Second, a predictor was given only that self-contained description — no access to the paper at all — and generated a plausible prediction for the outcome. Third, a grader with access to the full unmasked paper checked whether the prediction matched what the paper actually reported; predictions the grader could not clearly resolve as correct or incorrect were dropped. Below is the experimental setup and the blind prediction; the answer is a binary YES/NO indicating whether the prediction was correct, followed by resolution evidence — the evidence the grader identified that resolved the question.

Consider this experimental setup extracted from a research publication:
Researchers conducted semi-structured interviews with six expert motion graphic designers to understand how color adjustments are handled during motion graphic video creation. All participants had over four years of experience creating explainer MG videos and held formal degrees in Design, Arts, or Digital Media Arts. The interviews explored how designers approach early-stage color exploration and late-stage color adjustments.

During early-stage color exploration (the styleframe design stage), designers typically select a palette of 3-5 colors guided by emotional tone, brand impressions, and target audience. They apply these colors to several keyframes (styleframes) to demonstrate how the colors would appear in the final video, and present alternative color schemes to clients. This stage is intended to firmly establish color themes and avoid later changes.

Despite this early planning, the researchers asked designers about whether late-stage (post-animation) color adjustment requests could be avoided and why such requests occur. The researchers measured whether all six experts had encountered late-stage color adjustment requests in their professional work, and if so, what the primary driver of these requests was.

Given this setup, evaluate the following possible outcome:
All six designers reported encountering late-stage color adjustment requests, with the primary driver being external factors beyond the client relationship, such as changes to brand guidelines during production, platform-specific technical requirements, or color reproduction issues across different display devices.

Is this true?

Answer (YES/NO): NO